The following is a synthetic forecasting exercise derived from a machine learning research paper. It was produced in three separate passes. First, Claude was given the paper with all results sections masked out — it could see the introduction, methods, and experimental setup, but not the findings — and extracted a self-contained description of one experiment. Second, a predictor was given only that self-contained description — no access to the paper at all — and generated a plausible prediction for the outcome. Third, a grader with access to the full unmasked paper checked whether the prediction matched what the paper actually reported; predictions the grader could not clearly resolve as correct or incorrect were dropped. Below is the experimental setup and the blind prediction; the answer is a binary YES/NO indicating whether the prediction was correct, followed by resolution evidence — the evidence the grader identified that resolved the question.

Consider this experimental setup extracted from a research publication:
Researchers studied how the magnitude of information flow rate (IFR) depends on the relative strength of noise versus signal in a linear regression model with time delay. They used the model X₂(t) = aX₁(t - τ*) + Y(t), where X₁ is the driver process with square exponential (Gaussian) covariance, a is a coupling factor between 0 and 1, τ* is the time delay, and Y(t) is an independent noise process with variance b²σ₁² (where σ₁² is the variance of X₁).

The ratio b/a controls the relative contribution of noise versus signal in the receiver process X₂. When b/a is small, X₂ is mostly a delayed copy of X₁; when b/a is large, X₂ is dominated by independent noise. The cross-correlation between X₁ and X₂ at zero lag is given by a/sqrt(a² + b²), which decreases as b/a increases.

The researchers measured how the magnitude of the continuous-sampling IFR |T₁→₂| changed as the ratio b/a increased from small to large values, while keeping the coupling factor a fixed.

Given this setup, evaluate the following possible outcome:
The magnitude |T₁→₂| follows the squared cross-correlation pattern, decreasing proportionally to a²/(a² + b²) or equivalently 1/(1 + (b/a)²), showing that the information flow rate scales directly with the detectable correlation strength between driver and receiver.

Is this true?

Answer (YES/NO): NO